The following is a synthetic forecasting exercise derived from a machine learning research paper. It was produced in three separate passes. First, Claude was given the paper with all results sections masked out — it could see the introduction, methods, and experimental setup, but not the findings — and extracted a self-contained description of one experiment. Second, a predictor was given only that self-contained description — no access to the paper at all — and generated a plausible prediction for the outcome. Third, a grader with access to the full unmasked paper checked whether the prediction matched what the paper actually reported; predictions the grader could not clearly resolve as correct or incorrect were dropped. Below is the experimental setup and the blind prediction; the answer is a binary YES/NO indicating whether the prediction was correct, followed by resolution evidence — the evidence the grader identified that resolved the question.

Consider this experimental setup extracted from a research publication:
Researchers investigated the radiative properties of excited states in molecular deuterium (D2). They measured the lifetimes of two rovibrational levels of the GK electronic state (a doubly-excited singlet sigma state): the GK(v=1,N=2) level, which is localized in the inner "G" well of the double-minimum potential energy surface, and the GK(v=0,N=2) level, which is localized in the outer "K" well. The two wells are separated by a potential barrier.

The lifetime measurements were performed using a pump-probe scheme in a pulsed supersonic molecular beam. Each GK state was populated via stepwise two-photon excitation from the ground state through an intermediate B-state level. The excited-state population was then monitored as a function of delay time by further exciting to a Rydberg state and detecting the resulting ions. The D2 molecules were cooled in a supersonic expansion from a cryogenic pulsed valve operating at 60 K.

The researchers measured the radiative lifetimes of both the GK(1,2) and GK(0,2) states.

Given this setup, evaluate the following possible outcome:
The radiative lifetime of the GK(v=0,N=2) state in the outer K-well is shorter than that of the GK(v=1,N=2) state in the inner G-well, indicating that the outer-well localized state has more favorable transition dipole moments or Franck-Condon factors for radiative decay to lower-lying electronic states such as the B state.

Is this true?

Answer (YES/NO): NO